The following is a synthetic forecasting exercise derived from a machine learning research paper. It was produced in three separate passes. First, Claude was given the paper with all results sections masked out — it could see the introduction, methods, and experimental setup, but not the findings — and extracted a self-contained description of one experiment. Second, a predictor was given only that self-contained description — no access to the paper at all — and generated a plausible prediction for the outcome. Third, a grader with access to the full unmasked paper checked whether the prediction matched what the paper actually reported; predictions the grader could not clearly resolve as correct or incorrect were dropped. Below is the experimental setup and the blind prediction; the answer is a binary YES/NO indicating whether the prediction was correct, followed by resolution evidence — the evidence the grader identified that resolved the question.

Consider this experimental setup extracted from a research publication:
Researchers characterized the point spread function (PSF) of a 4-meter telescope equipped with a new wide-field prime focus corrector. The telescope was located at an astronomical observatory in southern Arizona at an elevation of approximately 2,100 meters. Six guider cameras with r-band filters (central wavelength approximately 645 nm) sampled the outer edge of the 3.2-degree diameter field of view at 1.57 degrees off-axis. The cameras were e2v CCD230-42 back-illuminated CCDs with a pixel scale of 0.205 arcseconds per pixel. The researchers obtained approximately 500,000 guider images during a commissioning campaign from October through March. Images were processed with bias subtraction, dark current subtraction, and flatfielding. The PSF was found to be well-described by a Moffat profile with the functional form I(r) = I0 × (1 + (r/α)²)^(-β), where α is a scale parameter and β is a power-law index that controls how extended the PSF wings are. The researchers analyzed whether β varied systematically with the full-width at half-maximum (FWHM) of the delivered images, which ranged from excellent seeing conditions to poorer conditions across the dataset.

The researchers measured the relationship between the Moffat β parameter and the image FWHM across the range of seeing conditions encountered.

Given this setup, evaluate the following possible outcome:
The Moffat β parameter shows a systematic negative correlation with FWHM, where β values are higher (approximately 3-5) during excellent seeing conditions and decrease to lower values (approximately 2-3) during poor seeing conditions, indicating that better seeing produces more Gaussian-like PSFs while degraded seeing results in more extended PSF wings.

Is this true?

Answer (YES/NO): NO